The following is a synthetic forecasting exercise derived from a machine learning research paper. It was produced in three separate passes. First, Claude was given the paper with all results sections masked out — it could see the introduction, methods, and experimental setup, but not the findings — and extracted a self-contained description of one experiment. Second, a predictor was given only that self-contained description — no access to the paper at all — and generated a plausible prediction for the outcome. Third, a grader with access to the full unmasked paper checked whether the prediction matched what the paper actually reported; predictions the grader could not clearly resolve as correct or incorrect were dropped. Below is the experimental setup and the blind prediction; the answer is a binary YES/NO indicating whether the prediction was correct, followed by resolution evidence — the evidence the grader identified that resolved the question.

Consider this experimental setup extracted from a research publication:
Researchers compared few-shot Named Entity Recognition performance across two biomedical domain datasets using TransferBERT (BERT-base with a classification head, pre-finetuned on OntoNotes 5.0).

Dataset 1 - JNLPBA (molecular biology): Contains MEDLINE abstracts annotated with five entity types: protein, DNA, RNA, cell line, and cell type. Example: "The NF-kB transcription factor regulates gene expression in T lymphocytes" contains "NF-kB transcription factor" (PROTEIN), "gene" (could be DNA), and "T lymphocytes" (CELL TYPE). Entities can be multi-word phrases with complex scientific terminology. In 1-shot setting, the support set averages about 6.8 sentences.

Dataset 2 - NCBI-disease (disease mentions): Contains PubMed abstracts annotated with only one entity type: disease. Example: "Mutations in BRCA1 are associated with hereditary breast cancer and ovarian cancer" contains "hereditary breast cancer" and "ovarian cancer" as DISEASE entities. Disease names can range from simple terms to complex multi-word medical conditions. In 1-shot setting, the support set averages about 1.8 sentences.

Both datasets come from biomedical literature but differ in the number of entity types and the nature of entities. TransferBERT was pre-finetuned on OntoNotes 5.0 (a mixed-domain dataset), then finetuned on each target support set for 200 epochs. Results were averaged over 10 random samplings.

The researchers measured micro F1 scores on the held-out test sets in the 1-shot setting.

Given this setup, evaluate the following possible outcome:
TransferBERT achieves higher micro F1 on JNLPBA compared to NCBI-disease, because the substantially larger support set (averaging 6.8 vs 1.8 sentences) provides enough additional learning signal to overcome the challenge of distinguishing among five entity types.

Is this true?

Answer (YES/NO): YES